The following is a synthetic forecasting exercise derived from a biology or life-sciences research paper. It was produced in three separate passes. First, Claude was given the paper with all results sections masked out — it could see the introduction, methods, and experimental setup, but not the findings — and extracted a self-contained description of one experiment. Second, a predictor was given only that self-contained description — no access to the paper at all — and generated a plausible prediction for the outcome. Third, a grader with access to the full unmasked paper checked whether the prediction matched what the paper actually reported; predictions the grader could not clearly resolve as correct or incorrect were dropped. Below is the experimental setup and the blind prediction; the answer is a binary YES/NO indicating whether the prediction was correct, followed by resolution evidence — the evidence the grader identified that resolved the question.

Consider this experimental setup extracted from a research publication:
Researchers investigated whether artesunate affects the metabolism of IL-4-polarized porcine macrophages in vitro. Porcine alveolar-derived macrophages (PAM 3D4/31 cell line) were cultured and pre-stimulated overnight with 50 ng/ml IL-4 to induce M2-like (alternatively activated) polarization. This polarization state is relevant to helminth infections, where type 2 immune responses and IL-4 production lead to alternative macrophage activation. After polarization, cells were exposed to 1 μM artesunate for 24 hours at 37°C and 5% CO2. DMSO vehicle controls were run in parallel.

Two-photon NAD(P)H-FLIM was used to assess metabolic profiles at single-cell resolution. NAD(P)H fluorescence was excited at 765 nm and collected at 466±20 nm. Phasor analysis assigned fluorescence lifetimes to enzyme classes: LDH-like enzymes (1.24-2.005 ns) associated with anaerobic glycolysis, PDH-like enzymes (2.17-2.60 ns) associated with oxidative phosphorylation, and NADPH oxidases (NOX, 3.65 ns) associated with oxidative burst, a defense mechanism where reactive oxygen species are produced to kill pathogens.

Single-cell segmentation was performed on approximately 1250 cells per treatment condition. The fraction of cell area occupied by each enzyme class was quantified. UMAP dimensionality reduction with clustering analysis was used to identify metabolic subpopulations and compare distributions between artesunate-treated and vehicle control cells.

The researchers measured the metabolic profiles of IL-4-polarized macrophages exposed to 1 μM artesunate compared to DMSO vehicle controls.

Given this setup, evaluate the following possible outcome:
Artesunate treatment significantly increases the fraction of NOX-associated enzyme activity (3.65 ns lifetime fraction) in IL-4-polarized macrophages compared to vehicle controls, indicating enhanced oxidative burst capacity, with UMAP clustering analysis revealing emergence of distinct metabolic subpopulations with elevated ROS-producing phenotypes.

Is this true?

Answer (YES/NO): NO